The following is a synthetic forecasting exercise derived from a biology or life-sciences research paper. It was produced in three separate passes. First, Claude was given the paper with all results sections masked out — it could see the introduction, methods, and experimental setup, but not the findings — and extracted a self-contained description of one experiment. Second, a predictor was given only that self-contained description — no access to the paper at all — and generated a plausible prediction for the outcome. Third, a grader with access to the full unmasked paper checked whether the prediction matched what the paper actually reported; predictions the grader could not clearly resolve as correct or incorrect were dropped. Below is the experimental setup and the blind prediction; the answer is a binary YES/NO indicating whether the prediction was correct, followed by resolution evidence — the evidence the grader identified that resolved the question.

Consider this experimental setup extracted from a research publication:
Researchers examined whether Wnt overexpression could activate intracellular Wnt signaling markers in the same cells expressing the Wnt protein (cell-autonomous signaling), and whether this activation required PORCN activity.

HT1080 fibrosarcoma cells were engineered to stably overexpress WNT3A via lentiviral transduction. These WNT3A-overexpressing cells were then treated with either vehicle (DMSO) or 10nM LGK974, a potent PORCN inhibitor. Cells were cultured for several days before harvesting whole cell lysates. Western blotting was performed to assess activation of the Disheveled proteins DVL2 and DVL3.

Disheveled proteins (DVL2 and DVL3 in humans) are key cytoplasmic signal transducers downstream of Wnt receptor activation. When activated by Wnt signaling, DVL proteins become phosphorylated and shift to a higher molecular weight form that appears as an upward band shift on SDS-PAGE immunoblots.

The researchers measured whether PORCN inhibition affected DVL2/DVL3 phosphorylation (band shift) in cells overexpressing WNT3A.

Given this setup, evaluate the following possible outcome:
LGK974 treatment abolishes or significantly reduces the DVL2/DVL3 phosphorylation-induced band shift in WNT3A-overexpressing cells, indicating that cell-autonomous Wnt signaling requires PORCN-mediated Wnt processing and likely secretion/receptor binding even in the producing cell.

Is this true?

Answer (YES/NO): NO